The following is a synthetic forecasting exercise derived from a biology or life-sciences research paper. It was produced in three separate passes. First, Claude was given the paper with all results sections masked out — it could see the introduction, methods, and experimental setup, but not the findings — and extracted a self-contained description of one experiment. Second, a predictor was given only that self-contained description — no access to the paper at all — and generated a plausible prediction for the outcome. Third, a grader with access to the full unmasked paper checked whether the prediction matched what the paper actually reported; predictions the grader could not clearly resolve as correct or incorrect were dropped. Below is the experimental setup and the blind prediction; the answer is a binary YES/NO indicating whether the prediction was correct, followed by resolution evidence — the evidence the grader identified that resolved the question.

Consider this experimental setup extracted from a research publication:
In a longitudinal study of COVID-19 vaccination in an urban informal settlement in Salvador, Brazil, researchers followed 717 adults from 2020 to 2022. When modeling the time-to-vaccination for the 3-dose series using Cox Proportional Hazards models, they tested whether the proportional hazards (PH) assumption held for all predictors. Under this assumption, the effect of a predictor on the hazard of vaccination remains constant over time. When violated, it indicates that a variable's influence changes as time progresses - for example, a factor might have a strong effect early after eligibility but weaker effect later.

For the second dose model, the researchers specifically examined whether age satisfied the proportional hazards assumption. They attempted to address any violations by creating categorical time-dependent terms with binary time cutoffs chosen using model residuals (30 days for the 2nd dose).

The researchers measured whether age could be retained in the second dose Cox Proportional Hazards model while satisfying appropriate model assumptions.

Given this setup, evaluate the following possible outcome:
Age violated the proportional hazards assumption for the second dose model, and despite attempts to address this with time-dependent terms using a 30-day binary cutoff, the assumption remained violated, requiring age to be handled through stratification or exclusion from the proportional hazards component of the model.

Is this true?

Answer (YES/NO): YES